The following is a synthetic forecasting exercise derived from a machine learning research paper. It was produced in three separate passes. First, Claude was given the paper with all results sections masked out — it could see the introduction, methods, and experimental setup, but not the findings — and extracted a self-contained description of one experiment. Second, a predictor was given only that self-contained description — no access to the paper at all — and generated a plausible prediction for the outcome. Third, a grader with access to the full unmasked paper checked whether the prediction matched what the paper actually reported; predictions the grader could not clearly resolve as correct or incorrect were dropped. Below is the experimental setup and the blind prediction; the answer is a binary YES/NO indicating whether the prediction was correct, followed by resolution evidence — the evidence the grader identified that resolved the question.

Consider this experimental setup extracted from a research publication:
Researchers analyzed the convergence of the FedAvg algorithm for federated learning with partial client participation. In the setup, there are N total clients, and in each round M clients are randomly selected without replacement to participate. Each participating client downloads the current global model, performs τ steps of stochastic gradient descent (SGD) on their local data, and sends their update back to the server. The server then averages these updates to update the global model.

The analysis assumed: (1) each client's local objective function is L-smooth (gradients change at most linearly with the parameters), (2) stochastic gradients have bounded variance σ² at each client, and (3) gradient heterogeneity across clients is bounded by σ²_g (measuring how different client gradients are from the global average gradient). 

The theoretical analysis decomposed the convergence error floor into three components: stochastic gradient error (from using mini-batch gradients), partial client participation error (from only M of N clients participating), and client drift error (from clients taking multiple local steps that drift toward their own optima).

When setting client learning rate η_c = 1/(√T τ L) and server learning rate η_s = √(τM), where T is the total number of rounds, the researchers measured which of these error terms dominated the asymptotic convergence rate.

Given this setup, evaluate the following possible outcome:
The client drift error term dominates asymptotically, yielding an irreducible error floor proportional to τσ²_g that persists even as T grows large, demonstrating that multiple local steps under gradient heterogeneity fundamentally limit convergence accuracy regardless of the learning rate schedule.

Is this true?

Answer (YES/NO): NO